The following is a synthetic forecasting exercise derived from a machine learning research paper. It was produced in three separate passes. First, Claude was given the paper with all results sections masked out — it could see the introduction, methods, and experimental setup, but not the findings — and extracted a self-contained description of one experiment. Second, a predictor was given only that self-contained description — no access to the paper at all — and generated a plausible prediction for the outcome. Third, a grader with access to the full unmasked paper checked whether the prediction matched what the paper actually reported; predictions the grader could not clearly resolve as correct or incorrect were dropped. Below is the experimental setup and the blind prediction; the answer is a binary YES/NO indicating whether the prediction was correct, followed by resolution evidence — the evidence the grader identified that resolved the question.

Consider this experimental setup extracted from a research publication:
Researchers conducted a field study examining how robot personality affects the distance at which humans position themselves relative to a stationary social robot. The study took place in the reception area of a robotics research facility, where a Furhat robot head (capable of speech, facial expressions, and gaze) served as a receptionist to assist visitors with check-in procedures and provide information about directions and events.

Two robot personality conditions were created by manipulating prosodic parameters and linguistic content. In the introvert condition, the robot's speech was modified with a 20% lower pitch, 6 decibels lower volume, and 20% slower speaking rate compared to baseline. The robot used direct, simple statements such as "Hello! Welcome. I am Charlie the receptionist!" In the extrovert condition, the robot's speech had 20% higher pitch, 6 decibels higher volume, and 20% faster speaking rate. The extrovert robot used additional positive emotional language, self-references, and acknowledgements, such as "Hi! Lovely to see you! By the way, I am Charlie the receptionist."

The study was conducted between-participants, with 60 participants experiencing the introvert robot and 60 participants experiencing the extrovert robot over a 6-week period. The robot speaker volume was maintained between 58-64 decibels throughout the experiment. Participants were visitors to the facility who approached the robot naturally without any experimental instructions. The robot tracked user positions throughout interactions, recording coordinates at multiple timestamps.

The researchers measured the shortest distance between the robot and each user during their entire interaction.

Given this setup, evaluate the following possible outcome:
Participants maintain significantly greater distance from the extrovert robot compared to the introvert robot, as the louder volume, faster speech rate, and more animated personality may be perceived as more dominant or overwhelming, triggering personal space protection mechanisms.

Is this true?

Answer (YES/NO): YES